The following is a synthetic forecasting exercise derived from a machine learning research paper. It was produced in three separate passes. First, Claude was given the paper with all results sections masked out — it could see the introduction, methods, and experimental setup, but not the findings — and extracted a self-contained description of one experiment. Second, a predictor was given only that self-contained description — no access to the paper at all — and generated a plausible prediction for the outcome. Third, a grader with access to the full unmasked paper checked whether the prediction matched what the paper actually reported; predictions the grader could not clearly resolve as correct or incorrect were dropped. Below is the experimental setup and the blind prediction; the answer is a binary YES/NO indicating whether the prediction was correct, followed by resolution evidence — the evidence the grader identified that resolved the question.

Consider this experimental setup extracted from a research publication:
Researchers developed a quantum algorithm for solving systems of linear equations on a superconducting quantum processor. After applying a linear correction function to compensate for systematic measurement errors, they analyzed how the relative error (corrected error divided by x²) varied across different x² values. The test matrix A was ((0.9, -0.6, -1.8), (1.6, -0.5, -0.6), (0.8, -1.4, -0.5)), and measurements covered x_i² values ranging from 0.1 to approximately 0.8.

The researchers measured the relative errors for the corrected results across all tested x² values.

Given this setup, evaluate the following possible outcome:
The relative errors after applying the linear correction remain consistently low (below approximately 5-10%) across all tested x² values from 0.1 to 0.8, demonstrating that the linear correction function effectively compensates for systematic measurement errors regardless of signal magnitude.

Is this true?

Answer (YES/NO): NO